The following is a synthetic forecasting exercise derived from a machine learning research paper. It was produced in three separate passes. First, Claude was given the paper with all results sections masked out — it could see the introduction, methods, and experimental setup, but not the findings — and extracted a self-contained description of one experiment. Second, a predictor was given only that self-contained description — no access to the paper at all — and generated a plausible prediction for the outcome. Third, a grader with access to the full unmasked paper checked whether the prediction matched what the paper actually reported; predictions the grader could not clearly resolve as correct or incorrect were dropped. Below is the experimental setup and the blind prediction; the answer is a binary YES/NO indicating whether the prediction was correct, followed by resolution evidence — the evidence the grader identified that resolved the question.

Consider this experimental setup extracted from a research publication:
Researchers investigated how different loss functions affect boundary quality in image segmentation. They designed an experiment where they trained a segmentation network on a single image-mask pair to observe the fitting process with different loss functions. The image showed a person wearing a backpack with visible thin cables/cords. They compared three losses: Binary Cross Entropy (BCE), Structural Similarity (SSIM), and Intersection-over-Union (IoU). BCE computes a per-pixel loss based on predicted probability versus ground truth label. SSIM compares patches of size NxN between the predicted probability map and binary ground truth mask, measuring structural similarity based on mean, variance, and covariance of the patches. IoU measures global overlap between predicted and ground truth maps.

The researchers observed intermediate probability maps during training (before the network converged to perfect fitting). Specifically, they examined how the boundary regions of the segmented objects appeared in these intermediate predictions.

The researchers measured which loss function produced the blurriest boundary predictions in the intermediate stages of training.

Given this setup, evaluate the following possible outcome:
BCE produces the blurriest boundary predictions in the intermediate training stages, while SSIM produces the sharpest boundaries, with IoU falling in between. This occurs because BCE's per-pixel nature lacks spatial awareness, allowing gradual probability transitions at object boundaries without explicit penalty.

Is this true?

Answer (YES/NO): NO